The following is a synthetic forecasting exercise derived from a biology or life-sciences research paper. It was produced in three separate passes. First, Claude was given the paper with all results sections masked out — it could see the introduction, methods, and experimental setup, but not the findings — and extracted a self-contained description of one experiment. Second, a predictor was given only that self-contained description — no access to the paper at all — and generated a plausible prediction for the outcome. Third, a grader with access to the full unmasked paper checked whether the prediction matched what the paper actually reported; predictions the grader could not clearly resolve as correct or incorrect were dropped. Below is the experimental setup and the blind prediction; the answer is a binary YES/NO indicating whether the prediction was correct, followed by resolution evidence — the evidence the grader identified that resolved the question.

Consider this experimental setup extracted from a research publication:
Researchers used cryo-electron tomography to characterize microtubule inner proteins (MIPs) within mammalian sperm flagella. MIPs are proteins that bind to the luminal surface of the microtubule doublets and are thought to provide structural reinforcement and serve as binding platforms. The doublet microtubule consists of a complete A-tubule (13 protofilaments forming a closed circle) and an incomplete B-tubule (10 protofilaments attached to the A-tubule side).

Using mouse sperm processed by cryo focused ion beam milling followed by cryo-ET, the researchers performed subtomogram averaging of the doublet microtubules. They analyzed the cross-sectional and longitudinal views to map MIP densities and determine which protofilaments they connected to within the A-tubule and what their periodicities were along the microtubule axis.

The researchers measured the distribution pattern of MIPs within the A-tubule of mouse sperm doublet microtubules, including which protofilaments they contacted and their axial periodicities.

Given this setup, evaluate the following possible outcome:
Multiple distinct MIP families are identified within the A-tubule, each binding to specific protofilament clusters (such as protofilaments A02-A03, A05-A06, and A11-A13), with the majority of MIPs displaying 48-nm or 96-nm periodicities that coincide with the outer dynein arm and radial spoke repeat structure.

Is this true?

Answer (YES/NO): NO